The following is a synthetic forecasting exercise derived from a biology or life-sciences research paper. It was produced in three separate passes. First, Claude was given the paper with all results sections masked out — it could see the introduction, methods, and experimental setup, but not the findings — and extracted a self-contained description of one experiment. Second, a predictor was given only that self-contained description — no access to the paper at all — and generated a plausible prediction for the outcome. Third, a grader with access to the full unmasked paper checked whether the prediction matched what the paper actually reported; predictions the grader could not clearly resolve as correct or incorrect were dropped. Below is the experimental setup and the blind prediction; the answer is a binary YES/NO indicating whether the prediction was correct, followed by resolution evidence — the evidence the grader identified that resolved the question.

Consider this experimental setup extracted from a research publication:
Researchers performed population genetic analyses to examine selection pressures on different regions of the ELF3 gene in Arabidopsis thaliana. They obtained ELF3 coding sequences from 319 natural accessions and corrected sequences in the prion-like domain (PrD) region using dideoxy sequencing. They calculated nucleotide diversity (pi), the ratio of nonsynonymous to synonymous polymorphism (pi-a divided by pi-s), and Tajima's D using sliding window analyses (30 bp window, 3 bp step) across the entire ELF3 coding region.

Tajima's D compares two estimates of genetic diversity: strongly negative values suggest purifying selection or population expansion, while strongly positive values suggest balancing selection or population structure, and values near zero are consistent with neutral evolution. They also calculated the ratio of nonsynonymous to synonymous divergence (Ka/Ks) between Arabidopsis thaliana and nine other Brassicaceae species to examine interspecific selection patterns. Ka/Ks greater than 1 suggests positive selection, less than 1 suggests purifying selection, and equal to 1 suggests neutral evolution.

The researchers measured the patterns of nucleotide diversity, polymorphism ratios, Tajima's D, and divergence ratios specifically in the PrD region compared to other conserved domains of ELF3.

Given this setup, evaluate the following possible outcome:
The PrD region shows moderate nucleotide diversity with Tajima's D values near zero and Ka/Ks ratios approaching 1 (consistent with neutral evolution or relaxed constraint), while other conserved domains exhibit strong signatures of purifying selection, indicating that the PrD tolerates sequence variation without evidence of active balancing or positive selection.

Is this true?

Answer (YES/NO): NO